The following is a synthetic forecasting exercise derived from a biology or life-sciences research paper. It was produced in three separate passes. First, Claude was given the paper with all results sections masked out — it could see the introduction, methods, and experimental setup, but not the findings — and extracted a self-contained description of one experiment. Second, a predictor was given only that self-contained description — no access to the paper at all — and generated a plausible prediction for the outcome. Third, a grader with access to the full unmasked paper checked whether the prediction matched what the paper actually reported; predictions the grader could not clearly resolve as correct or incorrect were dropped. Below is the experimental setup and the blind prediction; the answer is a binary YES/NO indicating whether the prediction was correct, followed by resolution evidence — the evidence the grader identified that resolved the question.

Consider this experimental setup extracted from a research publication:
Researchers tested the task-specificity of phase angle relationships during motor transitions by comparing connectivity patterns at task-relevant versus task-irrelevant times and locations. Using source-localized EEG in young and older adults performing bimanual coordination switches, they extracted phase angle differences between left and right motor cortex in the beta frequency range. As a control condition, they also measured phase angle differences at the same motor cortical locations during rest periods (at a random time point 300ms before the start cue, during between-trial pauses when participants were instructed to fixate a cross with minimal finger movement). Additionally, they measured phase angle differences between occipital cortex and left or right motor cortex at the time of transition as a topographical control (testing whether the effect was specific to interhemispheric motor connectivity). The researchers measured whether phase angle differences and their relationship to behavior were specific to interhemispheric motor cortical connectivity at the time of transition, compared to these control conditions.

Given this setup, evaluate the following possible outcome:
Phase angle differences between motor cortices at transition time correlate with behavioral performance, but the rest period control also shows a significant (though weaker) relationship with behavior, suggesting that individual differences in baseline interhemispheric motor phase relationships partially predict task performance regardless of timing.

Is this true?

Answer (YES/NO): YES